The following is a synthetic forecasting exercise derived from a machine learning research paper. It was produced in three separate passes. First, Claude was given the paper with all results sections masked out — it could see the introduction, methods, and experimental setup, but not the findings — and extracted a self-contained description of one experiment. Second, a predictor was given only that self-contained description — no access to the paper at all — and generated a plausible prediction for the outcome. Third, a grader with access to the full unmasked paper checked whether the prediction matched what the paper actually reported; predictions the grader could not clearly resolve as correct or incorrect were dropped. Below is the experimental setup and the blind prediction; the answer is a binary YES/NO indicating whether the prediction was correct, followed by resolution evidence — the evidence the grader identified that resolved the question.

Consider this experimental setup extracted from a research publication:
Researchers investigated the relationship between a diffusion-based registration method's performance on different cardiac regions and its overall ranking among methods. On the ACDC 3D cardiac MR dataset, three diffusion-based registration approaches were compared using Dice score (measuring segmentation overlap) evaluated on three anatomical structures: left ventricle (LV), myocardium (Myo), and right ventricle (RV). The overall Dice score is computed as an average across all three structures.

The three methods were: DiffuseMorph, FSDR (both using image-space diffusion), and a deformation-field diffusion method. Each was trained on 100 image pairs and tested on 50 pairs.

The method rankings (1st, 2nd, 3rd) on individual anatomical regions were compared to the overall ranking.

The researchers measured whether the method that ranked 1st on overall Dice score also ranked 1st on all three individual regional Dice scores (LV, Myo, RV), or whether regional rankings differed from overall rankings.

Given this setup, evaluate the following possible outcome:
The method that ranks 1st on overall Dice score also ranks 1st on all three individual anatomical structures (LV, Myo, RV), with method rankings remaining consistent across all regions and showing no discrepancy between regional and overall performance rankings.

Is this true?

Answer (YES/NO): NO